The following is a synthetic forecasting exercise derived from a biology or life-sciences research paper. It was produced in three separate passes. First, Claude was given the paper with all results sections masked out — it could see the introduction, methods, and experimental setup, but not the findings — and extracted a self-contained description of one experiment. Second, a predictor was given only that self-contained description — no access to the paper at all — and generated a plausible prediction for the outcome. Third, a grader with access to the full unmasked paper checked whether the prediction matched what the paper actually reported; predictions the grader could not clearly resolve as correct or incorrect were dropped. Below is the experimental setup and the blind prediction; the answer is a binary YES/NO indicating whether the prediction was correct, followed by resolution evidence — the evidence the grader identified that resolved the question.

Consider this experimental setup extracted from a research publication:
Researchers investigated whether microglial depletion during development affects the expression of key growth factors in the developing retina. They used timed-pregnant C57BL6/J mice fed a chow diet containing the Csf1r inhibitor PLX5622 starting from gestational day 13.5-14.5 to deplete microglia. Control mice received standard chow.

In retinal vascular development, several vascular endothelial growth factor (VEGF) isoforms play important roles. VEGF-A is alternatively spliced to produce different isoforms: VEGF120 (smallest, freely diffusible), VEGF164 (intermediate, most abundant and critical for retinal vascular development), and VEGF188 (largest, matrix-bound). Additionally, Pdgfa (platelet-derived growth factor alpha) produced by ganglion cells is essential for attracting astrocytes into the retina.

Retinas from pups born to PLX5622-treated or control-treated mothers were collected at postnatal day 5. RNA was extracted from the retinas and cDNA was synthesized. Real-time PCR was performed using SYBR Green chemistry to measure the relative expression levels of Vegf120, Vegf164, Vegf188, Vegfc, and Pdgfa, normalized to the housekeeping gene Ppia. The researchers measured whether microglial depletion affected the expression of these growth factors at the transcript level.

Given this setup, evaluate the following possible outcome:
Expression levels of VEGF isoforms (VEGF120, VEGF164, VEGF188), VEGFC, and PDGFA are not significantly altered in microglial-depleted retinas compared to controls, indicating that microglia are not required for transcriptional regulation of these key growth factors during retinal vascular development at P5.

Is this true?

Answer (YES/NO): YES